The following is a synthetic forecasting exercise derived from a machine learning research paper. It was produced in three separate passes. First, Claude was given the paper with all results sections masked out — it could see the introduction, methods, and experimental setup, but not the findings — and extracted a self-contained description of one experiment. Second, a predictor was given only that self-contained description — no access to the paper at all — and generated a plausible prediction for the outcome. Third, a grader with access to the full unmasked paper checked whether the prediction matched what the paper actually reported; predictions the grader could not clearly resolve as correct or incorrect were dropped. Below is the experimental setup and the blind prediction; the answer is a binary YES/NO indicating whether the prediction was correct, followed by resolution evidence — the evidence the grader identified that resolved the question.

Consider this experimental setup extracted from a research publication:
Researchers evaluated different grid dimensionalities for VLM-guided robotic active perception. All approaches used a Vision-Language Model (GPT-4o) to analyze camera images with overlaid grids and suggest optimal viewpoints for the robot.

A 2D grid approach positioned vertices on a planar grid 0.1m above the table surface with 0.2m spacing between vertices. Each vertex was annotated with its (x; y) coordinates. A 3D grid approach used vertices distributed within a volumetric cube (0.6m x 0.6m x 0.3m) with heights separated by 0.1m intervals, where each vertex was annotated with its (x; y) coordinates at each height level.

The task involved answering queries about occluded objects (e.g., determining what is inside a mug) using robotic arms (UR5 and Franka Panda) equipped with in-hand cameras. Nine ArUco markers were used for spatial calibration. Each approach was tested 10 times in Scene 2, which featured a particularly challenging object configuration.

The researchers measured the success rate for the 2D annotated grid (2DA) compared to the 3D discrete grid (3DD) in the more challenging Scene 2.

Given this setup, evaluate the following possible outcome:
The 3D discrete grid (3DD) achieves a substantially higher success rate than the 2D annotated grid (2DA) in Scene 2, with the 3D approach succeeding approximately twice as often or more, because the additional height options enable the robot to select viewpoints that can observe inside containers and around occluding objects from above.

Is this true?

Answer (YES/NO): NO